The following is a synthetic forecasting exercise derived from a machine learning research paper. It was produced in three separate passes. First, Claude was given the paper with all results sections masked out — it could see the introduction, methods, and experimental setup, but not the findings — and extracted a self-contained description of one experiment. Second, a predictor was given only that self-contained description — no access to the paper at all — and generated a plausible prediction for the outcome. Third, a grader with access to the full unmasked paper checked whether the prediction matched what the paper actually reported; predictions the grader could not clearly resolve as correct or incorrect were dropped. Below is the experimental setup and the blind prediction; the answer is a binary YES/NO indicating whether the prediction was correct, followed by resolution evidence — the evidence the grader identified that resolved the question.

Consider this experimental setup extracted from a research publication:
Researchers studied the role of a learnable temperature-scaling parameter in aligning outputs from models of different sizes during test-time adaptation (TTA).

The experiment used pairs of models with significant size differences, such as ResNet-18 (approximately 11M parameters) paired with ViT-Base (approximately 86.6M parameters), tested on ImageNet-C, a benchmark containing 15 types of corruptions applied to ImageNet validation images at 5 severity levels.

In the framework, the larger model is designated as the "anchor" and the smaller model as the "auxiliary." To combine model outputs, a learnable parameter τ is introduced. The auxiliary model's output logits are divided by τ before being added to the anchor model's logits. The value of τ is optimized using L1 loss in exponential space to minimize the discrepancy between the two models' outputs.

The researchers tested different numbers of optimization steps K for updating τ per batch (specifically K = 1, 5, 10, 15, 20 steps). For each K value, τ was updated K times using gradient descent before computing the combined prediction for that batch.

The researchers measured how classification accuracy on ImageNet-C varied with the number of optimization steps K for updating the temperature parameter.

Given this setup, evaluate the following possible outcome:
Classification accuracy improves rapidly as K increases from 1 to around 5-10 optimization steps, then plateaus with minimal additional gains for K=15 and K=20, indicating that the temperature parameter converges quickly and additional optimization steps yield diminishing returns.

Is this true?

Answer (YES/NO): NO